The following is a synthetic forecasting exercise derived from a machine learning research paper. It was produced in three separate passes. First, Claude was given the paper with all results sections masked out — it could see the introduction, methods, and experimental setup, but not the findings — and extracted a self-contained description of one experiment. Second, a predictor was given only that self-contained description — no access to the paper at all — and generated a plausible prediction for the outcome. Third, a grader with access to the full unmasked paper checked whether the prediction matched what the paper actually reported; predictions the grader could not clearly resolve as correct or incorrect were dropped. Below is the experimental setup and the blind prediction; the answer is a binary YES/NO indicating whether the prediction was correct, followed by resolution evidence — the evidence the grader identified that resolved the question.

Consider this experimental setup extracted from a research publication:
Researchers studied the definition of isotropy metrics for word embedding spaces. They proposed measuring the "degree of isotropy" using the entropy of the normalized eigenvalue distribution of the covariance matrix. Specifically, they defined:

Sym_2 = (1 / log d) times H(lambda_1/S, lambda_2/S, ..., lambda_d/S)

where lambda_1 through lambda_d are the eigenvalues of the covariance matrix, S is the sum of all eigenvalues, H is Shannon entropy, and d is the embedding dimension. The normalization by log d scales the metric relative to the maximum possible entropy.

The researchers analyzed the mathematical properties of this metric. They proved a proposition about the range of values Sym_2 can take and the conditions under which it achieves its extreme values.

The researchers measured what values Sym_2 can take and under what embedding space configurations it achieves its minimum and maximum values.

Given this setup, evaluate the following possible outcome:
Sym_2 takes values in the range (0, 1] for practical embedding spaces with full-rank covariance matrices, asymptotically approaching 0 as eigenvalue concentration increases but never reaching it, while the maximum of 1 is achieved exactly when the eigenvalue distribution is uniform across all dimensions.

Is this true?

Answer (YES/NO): NO